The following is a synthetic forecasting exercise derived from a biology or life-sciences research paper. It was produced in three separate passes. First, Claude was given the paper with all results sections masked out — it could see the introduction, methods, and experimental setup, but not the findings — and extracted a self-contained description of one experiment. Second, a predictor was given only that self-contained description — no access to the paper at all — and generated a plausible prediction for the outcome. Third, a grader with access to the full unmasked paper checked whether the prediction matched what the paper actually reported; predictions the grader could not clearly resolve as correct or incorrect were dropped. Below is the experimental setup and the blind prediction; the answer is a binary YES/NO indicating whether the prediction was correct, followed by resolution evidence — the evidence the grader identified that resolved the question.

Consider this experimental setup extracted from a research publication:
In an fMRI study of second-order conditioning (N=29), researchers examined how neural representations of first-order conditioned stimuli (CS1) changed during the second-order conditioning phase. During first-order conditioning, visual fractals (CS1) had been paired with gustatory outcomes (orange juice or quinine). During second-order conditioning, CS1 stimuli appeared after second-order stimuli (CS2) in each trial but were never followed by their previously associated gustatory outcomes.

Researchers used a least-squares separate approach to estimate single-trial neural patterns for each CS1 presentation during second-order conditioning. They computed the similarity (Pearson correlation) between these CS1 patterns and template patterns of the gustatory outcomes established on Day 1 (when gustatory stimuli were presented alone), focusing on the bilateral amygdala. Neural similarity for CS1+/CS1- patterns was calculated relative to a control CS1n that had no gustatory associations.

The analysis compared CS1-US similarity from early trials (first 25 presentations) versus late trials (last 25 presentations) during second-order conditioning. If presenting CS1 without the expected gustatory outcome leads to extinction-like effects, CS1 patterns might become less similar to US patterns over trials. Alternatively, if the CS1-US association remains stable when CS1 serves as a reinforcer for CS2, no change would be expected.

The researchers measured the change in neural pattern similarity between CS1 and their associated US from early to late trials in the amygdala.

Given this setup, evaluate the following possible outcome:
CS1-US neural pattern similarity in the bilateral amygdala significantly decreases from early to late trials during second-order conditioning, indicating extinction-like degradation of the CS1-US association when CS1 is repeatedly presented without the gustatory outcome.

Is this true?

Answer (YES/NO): NO